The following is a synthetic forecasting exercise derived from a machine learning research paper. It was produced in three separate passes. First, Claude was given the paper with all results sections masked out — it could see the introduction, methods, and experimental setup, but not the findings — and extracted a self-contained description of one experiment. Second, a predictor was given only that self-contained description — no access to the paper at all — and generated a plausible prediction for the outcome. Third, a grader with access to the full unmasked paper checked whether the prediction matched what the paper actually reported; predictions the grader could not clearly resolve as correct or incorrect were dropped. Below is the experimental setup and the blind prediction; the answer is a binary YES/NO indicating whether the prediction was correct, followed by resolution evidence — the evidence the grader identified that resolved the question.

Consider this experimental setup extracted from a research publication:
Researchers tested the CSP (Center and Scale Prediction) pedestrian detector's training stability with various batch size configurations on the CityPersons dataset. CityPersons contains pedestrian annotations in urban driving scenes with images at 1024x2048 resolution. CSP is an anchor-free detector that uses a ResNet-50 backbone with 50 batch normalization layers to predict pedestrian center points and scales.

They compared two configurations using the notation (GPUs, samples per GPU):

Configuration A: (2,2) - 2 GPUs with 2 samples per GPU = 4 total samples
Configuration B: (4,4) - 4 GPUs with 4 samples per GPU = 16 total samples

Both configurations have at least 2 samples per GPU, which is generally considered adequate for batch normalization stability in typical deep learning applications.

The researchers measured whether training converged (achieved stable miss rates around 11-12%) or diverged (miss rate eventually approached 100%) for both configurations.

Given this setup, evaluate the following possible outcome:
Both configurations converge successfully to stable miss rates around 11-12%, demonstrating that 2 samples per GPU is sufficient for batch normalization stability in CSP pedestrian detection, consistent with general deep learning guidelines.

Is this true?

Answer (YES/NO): NO